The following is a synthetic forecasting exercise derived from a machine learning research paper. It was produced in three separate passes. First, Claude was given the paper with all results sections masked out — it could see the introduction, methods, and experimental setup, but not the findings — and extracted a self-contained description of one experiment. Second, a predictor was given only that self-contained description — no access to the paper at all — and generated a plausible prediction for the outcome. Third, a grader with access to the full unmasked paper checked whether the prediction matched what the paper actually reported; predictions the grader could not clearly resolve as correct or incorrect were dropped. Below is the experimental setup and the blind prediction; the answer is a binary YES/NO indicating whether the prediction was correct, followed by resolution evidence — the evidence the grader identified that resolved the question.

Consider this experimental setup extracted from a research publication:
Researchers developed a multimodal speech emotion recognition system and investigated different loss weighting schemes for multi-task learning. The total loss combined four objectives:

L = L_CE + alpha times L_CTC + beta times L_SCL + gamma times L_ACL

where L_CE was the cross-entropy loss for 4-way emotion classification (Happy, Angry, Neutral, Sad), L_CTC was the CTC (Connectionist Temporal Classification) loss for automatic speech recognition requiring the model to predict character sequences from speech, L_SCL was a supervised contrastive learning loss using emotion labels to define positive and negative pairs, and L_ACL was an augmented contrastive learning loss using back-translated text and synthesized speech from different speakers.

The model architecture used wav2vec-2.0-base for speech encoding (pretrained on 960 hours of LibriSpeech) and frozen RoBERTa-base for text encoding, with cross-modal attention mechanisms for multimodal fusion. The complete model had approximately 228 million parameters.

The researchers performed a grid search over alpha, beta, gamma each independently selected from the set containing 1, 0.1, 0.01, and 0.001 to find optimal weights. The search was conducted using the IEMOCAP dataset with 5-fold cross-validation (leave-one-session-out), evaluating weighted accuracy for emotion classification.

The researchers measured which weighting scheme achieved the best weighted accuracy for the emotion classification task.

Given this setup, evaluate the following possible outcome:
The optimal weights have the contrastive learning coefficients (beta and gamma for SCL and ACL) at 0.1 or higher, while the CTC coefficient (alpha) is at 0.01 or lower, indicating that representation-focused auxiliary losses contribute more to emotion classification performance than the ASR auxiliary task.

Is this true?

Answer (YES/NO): NO